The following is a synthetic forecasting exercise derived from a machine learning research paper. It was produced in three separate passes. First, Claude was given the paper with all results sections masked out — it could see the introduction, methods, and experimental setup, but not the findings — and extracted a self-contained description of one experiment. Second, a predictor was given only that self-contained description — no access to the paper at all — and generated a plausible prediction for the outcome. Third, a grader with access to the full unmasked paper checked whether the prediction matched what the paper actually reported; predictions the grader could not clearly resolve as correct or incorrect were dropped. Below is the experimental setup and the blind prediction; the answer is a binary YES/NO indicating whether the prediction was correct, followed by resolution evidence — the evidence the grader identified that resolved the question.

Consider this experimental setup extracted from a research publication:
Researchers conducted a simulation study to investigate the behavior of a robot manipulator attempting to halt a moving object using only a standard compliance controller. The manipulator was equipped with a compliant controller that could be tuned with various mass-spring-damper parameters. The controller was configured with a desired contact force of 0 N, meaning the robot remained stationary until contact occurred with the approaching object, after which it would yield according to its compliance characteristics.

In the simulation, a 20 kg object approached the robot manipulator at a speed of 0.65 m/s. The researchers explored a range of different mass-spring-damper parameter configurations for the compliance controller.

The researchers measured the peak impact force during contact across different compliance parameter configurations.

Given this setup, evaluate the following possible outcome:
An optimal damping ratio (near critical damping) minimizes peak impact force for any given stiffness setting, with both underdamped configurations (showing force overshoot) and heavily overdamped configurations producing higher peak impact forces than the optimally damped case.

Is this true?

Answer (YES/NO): NO